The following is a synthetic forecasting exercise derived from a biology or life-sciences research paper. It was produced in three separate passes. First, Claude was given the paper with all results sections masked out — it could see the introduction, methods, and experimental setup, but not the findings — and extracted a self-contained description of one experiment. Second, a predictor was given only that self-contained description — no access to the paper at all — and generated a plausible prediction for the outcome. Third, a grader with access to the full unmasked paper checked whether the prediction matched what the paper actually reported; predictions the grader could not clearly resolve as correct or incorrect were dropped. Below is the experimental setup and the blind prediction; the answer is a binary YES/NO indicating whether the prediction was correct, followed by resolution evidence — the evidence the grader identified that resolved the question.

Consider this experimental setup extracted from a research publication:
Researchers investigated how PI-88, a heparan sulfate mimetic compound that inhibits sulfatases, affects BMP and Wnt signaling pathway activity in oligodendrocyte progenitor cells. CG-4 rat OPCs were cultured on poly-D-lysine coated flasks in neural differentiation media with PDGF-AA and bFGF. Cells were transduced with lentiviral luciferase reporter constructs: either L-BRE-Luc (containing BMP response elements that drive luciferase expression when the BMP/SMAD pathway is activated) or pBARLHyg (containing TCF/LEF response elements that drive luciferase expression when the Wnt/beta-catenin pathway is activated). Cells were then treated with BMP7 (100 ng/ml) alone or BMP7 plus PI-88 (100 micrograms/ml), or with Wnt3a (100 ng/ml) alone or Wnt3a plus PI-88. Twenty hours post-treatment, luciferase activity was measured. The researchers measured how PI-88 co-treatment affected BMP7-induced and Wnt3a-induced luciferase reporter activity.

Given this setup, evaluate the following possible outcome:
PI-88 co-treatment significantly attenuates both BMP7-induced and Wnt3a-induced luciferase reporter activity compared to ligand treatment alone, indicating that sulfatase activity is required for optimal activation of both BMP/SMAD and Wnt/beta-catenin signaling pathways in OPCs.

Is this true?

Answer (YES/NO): YES